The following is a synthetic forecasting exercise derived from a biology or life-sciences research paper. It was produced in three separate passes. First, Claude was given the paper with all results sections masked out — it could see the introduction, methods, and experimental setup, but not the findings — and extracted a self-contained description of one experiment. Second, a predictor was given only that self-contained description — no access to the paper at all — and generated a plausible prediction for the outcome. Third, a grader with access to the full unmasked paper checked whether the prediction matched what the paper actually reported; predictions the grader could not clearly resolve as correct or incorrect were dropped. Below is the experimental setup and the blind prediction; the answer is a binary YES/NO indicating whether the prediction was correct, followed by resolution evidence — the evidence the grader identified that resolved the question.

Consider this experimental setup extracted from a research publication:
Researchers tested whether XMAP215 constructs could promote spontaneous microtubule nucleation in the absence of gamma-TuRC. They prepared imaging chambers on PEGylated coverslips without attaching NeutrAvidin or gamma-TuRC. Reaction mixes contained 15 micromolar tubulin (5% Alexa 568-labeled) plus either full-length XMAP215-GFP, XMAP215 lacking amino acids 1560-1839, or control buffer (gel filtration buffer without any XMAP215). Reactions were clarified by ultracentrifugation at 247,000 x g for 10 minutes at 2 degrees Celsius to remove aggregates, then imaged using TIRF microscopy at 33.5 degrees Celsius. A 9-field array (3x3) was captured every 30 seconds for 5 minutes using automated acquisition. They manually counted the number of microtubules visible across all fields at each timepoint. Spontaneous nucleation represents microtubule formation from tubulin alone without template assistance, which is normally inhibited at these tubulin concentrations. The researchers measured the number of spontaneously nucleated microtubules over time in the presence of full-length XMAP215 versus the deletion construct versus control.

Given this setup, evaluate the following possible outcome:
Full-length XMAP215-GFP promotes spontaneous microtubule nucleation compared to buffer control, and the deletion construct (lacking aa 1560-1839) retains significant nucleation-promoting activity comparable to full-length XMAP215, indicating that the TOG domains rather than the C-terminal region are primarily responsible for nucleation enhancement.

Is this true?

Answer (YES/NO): YES